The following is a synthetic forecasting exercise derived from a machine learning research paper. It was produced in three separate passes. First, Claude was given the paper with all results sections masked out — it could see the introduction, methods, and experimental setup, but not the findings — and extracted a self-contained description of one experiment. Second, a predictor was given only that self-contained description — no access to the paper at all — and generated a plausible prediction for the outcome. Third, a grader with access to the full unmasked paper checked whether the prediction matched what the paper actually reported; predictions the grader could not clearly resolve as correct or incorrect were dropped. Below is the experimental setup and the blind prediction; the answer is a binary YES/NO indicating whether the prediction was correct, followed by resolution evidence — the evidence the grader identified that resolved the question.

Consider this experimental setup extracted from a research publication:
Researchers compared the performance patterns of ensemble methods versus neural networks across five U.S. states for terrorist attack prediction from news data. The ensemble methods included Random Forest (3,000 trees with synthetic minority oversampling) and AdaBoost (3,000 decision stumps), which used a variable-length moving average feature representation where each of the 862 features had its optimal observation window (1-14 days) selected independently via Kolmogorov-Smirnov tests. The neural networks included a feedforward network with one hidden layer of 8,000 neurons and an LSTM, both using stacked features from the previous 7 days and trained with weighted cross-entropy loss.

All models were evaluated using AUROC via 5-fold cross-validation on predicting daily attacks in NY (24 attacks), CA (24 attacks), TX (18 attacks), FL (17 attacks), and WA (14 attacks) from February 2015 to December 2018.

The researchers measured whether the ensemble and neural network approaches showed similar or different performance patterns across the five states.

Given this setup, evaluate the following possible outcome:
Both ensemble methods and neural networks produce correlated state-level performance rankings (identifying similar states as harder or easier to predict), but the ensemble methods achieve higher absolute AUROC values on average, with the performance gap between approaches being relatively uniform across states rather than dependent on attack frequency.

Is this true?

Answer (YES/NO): NO